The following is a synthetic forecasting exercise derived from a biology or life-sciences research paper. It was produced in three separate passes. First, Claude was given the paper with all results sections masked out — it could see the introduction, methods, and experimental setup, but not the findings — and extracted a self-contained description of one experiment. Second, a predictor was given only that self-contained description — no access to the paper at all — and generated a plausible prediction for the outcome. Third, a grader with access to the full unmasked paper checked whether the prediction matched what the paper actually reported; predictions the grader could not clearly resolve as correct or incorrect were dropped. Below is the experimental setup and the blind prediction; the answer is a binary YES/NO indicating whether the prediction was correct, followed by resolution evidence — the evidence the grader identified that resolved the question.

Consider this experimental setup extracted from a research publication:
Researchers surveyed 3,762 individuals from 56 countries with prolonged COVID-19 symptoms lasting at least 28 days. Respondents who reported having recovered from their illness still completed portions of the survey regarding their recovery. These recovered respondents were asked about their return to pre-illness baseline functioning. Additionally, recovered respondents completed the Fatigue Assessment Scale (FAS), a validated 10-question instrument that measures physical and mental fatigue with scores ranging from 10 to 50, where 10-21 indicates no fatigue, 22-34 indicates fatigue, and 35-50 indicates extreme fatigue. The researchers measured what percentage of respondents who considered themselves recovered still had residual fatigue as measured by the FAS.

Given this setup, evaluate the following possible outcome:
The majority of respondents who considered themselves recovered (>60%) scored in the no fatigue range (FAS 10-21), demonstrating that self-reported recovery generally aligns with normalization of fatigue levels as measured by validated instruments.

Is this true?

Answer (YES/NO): NO